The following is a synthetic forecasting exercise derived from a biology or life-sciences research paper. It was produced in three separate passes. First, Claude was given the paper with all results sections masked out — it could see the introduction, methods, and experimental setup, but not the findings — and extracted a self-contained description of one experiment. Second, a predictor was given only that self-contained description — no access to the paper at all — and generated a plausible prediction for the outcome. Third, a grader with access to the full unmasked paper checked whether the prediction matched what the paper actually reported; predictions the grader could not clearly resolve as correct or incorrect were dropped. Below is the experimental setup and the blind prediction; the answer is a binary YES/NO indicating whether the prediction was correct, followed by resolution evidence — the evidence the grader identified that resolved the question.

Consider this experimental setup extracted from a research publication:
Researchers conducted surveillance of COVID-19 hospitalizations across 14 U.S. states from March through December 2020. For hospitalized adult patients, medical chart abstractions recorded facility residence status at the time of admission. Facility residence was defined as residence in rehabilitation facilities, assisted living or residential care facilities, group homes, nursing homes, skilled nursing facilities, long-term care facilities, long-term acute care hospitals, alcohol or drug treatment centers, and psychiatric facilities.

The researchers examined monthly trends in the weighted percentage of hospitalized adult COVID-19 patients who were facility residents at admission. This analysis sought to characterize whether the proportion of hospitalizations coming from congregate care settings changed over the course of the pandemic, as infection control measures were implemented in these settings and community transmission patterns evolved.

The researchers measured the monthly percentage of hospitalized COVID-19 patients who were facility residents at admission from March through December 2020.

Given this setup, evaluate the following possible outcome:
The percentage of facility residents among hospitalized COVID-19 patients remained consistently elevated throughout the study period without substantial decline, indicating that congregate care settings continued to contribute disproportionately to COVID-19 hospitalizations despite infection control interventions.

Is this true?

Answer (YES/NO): NO